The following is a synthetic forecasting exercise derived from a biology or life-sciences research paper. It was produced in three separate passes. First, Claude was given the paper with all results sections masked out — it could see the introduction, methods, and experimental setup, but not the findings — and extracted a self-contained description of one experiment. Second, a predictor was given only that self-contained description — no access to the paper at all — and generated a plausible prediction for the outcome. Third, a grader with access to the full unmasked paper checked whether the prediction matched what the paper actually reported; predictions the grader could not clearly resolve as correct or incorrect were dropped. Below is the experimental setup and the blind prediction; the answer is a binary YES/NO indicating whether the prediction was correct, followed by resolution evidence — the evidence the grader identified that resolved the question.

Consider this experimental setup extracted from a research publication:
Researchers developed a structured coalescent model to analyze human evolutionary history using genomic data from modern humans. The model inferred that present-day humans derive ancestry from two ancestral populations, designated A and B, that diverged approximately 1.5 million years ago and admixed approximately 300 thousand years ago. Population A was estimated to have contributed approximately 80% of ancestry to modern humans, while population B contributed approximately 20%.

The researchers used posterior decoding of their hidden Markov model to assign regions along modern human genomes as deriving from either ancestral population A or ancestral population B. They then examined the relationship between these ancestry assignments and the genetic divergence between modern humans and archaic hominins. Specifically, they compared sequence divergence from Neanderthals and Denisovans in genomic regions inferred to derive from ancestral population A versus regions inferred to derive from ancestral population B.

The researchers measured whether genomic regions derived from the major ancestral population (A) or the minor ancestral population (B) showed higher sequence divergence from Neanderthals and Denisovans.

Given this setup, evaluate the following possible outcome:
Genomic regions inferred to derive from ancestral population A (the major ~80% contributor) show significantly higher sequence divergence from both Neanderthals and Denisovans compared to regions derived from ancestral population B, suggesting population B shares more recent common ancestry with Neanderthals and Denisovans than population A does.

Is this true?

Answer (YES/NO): NO